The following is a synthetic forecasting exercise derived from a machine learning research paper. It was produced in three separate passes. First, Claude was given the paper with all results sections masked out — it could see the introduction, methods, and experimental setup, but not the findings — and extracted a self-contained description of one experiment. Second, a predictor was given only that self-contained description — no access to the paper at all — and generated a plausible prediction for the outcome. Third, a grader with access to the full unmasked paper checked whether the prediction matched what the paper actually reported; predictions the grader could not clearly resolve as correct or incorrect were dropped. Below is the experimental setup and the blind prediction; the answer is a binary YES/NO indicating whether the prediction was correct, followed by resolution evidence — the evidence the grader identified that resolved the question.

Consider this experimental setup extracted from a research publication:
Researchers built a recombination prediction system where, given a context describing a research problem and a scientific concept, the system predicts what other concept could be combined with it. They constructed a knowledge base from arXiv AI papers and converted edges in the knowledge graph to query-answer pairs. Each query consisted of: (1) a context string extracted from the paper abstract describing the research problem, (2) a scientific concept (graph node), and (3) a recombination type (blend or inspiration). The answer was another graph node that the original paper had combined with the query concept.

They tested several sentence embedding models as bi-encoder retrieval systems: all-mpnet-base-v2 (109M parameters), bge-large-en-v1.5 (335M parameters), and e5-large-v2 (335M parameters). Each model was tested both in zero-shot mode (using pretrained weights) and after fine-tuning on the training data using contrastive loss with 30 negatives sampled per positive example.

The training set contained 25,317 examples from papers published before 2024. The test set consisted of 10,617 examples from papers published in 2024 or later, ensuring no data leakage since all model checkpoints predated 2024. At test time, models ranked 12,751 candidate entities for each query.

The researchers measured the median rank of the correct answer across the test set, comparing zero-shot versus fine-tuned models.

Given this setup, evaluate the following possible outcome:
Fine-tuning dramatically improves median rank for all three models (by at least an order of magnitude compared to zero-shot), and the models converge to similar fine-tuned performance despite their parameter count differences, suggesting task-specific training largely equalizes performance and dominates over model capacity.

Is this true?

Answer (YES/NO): NO